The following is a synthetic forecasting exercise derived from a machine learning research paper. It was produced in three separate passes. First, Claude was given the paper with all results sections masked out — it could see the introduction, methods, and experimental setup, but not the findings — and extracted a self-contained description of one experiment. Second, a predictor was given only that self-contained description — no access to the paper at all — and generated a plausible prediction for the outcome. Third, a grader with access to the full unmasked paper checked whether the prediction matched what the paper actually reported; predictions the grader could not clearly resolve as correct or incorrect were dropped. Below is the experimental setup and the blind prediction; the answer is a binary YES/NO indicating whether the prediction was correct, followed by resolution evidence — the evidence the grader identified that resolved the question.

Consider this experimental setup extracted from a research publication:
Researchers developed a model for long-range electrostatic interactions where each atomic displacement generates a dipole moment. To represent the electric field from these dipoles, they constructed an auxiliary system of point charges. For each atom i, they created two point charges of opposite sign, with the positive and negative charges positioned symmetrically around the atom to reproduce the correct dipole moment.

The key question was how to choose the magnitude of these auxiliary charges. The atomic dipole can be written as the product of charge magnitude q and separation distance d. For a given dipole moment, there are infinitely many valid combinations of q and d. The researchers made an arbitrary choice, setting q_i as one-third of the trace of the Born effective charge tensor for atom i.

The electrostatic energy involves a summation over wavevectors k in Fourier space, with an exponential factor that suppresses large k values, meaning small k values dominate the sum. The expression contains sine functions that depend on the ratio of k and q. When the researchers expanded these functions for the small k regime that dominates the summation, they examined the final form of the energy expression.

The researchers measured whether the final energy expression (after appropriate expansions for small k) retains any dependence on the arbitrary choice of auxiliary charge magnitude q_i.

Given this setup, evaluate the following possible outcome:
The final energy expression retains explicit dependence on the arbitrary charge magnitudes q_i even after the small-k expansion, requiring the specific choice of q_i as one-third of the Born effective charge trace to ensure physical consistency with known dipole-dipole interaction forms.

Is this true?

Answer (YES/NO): NO